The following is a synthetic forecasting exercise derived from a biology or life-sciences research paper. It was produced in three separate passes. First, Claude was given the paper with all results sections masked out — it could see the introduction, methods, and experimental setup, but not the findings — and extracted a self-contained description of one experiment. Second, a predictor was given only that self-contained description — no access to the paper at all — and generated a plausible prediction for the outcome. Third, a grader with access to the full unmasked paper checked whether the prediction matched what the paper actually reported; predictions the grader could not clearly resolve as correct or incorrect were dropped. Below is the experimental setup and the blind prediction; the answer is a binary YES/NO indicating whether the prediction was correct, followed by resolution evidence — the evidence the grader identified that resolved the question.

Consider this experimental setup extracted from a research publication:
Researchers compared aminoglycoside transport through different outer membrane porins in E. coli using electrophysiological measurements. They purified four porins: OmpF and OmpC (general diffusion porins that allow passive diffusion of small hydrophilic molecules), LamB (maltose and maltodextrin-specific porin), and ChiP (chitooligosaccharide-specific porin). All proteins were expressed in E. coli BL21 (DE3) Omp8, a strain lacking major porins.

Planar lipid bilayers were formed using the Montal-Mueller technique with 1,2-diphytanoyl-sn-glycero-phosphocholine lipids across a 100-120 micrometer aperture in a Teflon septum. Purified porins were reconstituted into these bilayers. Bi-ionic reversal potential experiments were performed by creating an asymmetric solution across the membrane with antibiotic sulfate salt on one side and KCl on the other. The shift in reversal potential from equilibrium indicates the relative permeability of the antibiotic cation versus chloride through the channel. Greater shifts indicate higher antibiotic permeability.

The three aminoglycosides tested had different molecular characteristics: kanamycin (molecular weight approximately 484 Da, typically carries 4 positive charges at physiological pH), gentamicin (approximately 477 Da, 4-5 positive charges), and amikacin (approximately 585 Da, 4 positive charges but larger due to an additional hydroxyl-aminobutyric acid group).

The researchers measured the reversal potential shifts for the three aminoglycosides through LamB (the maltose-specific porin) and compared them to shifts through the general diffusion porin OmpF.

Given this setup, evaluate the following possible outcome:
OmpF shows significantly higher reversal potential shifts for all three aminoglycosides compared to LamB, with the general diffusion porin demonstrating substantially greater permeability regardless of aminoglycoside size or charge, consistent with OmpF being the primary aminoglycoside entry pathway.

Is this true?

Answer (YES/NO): NO